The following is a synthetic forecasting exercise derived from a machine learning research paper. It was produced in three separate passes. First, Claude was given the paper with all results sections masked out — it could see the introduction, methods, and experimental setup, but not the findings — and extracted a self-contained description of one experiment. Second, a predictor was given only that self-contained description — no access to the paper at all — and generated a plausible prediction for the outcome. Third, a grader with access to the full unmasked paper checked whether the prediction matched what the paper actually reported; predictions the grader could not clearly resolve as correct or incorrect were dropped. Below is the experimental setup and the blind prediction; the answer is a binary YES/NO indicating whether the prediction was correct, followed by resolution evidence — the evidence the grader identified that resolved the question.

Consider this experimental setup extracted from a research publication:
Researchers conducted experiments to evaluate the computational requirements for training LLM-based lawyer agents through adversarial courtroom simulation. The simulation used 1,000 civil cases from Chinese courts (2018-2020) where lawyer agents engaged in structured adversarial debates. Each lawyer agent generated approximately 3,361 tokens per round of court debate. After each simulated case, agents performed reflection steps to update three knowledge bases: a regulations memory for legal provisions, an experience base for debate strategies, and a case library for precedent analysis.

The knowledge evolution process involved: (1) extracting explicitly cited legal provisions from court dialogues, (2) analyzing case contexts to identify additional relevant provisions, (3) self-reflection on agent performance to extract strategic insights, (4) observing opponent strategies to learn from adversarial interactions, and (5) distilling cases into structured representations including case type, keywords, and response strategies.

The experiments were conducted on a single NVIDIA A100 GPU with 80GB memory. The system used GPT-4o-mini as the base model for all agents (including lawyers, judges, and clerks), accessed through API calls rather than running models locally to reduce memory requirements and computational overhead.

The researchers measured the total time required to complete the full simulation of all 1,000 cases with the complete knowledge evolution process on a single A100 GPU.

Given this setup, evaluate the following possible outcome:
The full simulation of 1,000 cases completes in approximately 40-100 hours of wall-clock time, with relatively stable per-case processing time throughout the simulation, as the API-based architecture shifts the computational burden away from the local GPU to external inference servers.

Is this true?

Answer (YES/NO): NO